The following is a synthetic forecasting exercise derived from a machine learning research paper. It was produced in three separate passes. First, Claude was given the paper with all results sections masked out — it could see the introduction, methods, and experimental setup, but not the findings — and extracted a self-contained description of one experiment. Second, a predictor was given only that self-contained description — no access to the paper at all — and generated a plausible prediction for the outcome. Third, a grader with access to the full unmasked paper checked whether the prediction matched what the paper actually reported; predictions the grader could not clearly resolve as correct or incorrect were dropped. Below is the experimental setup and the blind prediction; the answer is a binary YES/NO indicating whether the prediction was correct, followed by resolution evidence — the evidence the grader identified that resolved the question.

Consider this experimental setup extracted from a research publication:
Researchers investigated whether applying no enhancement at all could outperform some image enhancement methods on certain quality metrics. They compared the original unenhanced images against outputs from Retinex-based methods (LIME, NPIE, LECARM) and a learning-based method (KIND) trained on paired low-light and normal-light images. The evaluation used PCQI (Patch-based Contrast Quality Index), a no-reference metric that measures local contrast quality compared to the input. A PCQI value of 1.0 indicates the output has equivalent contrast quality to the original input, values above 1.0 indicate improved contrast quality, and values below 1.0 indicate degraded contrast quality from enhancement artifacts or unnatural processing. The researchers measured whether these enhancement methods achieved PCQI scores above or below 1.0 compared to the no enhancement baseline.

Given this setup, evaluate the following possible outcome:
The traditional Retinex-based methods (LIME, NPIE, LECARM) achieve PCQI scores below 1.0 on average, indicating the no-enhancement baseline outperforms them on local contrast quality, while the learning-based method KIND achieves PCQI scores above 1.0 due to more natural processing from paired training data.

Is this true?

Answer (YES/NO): NO